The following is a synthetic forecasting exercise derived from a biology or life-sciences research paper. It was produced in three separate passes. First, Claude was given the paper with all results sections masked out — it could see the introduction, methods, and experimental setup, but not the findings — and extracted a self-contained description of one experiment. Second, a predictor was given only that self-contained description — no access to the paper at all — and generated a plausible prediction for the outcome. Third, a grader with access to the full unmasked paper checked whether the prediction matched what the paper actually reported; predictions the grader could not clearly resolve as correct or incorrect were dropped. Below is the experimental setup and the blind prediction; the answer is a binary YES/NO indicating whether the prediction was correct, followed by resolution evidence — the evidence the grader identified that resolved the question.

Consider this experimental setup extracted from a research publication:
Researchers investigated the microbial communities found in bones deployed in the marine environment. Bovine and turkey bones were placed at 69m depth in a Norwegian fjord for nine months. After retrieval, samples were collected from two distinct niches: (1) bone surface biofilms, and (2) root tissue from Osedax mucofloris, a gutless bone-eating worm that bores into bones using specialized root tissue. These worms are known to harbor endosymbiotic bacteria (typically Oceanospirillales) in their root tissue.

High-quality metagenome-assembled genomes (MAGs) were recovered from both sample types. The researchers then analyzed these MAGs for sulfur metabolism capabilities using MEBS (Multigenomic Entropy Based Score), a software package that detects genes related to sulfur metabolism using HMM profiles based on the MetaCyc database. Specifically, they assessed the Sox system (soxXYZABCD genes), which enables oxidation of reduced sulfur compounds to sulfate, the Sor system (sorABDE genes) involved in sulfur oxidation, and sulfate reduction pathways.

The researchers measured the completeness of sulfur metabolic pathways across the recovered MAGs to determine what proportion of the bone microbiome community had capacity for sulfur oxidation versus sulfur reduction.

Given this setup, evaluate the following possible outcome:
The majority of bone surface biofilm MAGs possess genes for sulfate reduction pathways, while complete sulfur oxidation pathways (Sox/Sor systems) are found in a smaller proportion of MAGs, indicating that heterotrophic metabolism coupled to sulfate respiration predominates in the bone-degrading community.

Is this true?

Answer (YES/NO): NO